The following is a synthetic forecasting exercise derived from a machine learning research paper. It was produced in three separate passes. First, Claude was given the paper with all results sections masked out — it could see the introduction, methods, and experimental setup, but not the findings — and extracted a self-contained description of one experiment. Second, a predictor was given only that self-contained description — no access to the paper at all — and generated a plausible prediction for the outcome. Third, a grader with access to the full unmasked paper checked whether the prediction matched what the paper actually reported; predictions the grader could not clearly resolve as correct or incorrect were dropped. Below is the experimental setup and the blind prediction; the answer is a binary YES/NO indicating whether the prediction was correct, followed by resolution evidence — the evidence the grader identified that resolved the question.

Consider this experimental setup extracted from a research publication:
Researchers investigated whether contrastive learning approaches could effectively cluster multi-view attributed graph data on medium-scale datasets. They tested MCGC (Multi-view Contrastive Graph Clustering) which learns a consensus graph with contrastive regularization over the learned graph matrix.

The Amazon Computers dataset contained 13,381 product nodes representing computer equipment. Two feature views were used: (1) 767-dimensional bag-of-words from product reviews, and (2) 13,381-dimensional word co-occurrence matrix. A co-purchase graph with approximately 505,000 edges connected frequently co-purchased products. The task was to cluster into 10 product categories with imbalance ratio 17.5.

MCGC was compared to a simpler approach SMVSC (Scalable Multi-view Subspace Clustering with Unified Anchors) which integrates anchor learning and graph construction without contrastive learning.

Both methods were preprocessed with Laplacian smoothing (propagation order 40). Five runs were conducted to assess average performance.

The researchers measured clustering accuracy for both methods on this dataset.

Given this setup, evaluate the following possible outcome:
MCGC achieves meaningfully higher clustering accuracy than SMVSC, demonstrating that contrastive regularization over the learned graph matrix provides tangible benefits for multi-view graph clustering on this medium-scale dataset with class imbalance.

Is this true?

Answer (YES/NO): NO